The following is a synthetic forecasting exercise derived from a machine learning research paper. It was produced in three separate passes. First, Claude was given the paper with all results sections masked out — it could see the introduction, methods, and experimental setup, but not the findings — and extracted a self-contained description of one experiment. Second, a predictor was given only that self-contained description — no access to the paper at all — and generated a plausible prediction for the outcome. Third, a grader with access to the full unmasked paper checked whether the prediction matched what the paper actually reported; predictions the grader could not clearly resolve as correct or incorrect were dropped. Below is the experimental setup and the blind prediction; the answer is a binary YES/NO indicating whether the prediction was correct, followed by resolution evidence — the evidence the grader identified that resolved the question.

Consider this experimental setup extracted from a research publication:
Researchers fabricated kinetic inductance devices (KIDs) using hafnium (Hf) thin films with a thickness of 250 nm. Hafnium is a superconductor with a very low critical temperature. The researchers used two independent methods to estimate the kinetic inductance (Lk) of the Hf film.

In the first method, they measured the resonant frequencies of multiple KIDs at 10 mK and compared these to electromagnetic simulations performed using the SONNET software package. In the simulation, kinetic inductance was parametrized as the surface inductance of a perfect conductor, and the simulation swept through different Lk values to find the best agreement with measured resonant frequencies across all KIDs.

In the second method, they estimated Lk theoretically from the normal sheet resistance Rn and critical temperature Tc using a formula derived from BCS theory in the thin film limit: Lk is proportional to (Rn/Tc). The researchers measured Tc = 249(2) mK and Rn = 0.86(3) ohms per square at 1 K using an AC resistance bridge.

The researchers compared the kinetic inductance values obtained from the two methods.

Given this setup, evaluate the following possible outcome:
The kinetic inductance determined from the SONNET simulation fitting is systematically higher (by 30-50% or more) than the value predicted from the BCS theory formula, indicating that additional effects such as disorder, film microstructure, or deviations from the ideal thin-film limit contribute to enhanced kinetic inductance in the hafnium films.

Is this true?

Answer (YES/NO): NO